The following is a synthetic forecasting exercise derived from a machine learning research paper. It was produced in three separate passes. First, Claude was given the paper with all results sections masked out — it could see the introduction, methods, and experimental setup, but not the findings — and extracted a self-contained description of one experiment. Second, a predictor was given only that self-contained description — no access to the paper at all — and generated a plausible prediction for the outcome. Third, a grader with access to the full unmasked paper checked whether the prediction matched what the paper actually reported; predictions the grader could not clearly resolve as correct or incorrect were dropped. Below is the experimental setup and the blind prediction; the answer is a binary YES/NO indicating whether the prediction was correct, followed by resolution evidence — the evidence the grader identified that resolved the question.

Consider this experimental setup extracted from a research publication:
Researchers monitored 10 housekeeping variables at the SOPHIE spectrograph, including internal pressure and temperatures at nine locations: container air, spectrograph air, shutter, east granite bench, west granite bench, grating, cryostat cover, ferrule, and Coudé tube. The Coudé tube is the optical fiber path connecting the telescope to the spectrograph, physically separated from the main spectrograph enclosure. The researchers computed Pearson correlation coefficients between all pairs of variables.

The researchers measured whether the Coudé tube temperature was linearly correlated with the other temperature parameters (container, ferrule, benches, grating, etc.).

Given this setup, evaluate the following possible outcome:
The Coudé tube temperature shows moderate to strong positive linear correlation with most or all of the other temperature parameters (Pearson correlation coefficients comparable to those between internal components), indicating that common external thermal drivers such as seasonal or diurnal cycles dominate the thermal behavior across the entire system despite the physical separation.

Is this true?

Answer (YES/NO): NO